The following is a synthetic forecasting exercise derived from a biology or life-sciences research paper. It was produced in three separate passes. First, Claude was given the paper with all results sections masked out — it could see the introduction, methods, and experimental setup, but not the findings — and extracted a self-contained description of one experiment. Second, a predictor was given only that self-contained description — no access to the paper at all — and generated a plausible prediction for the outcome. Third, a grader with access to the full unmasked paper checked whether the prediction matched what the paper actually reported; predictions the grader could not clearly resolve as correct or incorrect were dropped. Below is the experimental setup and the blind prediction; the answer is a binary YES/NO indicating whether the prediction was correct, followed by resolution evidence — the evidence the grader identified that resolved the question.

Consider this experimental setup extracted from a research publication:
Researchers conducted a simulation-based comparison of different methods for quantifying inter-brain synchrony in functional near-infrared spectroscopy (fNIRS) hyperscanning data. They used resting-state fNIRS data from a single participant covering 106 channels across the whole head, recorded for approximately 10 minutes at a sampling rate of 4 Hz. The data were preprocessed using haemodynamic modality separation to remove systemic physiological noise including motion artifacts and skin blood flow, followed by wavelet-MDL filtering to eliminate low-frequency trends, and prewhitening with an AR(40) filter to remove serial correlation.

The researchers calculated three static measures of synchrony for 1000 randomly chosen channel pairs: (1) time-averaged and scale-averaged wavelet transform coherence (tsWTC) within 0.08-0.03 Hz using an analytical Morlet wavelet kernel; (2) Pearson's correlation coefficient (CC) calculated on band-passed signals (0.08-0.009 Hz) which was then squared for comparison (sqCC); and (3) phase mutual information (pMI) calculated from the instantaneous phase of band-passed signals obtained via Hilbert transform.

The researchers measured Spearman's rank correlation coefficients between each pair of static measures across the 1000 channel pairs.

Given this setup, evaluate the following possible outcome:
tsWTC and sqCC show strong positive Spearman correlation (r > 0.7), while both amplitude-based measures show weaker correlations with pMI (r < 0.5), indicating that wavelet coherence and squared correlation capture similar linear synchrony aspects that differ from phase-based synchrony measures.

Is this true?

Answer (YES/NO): NO